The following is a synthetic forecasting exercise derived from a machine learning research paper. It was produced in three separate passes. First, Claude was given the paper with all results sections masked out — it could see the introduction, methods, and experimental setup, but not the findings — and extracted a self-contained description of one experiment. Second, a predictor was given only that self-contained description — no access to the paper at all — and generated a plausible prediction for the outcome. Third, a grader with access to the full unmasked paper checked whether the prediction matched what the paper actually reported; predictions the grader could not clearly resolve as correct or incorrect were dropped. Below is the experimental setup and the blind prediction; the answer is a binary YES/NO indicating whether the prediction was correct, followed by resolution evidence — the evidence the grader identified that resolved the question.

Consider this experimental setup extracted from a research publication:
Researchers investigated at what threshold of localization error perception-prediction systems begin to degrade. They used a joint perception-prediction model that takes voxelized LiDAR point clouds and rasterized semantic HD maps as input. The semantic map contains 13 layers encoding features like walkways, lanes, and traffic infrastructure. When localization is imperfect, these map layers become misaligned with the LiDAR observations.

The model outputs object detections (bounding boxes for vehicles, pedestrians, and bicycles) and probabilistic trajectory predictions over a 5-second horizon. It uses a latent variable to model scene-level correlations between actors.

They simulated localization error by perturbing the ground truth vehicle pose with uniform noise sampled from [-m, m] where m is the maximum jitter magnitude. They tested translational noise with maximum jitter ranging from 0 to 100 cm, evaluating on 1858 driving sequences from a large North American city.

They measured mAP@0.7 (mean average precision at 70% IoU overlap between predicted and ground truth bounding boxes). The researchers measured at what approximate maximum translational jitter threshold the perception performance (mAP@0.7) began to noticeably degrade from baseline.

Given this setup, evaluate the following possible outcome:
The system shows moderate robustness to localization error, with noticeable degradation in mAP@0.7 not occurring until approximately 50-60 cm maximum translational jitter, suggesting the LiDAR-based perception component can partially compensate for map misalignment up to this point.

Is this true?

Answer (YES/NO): NO